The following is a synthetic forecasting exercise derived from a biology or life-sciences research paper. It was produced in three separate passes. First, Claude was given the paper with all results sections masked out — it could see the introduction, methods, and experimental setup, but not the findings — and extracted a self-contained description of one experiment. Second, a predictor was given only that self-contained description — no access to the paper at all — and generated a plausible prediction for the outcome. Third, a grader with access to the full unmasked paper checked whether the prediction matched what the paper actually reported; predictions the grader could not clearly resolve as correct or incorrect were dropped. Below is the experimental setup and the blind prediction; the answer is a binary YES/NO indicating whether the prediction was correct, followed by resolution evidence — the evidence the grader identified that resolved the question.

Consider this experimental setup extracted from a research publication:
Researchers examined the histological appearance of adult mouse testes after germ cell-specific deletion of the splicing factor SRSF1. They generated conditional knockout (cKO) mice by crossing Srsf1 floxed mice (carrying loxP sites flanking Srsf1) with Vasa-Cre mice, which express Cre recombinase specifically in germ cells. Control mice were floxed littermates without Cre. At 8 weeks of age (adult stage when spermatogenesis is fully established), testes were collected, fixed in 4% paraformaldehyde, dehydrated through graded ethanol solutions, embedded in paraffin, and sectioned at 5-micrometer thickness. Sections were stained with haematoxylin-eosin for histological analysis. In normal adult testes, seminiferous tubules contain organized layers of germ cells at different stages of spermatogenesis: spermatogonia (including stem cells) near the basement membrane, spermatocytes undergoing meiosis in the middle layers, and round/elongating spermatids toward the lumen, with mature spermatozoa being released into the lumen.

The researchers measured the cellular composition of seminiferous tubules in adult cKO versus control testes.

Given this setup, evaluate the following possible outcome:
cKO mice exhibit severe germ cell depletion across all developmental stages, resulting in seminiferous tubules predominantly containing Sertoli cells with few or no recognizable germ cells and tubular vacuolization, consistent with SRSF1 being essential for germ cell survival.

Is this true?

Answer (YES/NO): YES